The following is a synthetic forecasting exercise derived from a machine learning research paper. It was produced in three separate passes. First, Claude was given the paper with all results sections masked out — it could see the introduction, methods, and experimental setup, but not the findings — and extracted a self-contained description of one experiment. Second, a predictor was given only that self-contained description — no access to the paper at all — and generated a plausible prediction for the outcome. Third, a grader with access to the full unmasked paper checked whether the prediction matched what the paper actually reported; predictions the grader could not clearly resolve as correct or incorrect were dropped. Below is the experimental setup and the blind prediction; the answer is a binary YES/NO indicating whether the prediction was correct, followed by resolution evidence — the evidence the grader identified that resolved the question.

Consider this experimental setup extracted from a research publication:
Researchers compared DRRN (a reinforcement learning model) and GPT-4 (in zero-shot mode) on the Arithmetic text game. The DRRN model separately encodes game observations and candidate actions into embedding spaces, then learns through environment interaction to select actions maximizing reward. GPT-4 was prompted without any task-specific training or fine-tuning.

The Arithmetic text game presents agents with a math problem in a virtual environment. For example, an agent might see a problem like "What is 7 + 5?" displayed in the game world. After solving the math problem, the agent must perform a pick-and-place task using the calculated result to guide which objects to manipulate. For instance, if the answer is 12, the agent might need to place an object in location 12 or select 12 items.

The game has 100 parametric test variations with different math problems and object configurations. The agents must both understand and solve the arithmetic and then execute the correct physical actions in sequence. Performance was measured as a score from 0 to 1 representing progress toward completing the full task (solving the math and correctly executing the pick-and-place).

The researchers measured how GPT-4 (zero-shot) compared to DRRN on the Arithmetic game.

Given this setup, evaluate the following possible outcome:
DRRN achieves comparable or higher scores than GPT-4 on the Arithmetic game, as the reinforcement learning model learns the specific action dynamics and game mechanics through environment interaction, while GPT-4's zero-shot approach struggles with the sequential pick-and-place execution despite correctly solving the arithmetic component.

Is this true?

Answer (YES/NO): NO